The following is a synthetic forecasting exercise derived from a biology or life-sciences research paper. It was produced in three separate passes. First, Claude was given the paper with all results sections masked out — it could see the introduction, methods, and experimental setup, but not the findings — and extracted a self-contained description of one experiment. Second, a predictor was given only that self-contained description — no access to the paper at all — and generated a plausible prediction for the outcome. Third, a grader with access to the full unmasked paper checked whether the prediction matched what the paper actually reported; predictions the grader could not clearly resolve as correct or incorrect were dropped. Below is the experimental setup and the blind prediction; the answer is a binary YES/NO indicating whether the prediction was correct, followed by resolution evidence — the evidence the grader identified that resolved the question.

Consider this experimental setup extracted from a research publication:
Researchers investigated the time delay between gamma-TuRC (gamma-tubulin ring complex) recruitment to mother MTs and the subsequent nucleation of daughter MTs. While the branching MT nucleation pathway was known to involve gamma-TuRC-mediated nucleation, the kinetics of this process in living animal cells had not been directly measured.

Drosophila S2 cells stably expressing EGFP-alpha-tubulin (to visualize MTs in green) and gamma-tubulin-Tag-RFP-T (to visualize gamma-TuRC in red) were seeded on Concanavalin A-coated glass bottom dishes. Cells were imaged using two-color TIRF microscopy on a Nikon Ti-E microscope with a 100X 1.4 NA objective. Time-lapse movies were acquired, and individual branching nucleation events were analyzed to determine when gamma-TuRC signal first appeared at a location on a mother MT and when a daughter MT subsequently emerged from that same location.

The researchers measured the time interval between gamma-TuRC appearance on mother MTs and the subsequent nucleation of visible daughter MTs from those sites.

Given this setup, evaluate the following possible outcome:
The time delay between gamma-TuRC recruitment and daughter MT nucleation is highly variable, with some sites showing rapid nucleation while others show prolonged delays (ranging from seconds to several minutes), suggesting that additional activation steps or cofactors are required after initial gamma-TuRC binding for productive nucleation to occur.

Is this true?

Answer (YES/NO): NO